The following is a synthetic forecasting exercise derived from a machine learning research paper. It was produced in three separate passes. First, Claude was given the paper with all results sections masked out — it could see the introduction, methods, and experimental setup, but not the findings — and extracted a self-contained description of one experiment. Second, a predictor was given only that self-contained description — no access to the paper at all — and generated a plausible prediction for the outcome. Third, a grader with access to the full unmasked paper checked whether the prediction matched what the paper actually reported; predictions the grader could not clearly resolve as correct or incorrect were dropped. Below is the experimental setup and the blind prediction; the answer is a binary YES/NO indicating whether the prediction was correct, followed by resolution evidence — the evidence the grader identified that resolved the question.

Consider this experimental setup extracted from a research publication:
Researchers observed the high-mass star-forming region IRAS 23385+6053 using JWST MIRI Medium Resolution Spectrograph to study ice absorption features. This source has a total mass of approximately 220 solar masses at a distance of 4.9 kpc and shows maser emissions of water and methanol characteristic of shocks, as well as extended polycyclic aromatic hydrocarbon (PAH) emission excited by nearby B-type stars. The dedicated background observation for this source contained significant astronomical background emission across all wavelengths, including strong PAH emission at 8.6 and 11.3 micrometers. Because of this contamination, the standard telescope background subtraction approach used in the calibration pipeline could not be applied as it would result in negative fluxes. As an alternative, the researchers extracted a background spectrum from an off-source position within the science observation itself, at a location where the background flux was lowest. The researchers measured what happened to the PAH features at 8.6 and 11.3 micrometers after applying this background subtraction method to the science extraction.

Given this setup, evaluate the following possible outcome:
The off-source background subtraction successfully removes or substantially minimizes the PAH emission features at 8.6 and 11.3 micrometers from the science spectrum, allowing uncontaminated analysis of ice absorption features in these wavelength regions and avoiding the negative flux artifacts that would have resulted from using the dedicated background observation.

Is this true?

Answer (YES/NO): YES